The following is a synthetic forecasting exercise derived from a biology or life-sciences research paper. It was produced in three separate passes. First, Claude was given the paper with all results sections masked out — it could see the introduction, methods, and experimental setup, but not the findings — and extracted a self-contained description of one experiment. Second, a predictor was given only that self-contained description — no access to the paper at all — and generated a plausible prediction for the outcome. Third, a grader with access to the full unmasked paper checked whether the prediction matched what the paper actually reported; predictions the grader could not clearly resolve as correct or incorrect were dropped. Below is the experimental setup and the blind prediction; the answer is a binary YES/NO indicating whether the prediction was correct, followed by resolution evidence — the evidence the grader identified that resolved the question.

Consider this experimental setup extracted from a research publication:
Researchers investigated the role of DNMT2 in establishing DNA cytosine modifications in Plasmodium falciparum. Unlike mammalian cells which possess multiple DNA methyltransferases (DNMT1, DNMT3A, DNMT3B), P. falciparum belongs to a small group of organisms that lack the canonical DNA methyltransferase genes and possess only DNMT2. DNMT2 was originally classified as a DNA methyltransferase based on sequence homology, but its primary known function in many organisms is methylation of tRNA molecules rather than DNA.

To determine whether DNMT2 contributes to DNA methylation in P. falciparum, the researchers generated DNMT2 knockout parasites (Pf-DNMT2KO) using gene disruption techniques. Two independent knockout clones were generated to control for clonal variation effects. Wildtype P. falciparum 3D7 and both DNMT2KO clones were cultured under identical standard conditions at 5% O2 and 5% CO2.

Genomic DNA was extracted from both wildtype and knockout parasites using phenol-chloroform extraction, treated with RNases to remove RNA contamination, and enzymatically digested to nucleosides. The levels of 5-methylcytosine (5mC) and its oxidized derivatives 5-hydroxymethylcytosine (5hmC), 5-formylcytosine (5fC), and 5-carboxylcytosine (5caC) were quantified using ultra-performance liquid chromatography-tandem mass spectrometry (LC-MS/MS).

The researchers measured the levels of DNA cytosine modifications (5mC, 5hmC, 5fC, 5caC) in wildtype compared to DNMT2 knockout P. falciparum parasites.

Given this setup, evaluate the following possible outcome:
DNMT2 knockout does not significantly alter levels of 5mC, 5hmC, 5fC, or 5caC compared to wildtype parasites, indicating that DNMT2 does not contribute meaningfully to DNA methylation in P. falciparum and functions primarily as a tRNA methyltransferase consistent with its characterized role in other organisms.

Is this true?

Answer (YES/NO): NO